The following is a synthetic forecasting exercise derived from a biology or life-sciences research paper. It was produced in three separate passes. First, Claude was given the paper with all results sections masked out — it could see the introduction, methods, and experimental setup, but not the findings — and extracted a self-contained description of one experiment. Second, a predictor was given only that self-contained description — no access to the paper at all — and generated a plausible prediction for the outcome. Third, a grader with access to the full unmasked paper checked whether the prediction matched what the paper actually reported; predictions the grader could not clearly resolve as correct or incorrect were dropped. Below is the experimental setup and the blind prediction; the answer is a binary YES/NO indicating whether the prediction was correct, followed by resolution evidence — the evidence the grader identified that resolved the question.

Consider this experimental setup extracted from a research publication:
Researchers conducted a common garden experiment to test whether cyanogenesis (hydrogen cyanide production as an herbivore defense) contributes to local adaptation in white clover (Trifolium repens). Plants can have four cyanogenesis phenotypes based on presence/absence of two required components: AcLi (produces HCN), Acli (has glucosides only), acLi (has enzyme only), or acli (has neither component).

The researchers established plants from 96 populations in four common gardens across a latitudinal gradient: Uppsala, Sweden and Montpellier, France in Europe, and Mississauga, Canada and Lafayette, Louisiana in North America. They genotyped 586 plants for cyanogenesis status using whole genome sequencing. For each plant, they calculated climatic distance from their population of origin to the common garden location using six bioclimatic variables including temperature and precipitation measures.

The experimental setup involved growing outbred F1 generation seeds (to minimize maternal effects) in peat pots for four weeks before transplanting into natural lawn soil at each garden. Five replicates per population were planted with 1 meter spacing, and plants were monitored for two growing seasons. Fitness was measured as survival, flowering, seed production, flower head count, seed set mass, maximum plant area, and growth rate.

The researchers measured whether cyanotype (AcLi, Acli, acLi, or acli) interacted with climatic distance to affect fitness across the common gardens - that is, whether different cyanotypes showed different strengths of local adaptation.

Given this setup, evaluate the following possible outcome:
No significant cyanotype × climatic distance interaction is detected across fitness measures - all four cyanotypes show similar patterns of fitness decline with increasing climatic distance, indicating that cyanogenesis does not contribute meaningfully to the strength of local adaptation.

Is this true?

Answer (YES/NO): YES